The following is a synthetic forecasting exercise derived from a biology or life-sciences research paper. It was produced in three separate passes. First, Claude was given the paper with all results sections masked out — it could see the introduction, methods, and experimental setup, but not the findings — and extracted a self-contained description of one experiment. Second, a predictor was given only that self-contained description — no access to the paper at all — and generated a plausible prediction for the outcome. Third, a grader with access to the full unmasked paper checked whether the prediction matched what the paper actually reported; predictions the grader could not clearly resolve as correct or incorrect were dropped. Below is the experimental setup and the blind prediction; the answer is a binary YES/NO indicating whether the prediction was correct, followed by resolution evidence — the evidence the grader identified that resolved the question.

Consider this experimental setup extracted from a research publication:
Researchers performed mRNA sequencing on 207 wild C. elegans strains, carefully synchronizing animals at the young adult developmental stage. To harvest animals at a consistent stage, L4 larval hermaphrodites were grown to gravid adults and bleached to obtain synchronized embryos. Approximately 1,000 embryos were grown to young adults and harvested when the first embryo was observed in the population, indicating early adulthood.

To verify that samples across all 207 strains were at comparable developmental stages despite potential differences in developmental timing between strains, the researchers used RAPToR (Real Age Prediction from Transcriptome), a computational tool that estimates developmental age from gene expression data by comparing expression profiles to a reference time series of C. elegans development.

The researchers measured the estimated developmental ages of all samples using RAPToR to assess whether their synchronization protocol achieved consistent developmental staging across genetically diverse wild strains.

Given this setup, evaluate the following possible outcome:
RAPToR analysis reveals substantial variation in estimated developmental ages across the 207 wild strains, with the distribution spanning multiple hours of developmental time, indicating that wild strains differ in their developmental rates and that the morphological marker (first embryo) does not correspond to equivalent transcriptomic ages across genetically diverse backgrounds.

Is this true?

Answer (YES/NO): YES